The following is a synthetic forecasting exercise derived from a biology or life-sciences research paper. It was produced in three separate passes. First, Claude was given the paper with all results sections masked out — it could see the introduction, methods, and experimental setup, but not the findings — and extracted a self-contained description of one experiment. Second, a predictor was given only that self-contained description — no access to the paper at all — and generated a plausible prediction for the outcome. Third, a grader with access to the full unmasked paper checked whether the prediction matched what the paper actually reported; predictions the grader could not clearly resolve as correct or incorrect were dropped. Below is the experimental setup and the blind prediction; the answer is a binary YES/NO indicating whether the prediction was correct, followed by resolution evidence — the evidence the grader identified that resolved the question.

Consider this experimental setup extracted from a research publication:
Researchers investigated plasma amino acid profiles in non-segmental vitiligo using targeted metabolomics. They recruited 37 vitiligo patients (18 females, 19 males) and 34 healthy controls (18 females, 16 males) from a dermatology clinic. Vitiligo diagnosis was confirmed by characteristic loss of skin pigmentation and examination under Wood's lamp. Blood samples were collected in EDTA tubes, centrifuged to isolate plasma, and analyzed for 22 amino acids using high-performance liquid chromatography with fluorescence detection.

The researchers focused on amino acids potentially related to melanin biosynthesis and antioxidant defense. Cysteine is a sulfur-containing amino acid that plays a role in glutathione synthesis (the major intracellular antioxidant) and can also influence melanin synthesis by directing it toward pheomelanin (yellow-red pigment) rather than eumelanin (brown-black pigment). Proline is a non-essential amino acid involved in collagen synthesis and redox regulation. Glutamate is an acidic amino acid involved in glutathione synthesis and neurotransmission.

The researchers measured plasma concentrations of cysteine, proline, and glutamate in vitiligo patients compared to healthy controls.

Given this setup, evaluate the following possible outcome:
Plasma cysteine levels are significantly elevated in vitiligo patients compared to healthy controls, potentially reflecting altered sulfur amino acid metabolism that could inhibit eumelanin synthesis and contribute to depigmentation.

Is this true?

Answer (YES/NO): YES